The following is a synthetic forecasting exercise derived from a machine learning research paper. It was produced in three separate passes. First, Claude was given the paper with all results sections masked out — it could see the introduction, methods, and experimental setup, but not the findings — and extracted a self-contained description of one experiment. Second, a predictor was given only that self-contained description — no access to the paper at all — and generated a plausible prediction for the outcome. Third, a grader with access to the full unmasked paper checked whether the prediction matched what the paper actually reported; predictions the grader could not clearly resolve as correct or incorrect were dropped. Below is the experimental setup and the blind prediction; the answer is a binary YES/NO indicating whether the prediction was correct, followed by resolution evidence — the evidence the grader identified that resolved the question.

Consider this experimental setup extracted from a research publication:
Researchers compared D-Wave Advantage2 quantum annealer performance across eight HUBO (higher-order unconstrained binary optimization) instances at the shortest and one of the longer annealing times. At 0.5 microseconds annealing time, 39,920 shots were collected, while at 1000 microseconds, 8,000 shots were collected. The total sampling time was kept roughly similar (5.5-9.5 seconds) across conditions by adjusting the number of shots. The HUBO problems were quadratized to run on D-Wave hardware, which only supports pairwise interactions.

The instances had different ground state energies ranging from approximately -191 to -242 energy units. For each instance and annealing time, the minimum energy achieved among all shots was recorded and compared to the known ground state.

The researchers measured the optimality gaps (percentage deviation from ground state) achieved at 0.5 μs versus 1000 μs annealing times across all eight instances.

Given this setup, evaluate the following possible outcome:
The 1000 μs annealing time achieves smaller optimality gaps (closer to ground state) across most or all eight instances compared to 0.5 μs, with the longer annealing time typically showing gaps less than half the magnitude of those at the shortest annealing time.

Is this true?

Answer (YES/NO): NO